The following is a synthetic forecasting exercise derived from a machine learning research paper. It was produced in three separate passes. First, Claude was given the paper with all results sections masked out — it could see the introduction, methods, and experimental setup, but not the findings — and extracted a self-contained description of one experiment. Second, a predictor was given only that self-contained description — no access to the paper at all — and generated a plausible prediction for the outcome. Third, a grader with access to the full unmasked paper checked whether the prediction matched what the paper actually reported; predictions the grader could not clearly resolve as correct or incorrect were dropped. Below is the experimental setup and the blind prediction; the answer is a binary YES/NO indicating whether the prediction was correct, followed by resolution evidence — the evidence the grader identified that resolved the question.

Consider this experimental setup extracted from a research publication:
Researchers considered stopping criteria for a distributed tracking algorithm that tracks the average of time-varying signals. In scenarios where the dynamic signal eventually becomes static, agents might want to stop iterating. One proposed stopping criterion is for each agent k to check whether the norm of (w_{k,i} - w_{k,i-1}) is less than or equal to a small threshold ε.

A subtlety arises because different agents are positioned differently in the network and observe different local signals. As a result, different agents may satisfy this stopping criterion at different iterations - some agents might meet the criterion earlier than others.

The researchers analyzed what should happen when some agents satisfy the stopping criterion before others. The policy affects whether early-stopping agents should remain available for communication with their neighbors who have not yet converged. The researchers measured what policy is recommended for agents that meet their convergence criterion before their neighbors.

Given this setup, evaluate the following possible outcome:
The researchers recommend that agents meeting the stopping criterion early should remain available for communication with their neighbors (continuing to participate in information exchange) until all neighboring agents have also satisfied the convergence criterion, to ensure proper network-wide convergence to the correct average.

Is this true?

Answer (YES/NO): NO